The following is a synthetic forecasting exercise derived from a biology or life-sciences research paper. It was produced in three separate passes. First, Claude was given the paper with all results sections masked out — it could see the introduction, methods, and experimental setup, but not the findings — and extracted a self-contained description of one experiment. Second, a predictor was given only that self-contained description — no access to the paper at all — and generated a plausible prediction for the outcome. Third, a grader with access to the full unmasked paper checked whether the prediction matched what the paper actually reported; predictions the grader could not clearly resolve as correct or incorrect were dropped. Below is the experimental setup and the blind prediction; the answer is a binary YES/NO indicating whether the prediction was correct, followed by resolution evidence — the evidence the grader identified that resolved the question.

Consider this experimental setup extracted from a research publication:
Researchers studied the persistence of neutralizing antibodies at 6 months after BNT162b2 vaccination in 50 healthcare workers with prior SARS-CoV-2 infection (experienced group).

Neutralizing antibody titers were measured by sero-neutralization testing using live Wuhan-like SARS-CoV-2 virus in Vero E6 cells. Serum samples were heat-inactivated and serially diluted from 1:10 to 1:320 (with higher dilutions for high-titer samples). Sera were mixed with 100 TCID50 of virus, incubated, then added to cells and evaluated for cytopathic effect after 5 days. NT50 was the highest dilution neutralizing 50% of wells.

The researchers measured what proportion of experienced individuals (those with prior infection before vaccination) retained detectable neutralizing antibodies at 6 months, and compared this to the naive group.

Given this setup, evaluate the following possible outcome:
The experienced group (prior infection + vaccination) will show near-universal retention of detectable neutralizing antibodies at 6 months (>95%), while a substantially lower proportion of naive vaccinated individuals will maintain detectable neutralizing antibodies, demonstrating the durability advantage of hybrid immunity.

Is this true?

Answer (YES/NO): NO